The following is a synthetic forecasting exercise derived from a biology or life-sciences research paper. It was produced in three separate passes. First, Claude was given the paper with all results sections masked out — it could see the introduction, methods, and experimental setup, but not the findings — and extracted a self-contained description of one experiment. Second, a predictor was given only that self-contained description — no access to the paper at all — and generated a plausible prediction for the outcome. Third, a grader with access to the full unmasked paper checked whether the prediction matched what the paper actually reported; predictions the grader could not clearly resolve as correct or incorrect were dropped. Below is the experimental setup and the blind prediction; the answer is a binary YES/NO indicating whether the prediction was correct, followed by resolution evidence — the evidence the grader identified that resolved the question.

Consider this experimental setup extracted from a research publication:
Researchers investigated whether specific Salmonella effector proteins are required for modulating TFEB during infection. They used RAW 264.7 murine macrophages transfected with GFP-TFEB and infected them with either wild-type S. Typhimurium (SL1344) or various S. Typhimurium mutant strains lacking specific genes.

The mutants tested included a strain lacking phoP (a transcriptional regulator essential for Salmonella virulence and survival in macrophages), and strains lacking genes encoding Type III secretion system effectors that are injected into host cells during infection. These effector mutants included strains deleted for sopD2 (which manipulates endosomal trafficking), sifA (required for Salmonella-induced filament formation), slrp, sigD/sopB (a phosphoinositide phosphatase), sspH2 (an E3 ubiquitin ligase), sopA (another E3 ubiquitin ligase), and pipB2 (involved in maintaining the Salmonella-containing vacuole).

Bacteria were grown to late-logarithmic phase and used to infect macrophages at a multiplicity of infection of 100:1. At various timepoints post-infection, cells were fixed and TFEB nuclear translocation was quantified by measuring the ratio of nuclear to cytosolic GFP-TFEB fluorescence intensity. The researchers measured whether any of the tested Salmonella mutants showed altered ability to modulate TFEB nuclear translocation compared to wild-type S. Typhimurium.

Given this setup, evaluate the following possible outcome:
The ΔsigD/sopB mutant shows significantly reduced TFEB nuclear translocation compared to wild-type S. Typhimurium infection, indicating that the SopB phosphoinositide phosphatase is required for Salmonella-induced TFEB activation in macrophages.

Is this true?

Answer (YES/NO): NO